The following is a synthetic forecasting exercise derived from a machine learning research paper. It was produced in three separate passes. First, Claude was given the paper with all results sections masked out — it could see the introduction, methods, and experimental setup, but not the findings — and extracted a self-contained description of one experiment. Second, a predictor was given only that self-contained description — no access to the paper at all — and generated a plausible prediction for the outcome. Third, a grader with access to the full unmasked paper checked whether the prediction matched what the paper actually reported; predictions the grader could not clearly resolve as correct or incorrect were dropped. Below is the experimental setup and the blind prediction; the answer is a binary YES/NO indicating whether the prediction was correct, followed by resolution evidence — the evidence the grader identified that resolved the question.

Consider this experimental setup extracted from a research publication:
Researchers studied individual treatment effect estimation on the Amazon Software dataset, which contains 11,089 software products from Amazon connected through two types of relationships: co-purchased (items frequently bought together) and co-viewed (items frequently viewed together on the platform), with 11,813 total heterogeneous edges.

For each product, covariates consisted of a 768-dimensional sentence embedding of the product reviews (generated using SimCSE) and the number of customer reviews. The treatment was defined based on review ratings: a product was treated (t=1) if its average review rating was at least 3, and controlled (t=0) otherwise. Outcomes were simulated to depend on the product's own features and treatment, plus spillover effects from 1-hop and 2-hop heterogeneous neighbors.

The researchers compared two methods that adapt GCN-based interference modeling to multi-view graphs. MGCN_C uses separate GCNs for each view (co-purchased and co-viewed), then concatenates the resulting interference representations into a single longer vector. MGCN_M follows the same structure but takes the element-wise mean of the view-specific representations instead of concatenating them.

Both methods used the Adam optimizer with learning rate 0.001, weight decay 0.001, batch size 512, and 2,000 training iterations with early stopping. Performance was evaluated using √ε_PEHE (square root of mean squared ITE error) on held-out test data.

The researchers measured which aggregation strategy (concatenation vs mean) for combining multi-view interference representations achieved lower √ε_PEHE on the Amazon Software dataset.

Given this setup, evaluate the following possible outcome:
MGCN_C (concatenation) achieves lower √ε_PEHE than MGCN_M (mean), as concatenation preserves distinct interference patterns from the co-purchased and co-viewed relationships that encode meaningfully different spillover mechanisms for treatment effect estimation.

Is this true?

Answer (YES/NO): NO